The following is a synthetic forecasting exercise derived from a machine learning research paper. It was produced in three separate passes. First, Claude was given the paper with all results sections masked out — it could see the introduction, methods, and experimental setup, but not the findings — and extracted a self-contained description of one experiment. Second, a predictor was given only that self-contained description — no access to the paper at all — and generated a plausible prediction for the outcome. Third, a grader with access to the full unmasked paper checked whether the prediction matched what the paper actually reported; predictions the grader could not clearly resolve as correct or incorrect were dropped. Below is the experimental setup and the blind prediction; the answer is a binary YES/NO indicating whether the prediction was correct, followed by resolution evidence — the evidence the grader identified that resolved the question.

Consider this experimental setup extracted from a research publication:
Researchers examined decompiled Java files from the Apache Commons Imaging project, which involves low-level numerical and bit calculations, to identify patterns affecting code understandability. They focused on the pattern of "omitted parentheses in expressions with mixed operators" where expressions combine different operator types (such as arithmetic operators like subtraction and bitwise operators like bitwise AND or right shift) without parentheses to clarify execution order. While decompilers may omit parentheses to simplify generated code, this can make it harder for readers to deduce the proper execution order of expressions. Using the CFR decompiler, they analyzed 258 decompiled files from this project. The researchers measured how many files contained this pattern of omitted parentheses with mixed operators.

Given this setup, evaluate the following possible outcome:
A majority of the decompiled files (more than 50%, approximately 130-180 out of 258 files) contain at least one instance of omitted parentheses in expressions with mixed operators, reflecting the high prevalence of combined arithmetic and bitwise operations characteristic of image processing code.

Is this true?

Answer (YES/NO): NO